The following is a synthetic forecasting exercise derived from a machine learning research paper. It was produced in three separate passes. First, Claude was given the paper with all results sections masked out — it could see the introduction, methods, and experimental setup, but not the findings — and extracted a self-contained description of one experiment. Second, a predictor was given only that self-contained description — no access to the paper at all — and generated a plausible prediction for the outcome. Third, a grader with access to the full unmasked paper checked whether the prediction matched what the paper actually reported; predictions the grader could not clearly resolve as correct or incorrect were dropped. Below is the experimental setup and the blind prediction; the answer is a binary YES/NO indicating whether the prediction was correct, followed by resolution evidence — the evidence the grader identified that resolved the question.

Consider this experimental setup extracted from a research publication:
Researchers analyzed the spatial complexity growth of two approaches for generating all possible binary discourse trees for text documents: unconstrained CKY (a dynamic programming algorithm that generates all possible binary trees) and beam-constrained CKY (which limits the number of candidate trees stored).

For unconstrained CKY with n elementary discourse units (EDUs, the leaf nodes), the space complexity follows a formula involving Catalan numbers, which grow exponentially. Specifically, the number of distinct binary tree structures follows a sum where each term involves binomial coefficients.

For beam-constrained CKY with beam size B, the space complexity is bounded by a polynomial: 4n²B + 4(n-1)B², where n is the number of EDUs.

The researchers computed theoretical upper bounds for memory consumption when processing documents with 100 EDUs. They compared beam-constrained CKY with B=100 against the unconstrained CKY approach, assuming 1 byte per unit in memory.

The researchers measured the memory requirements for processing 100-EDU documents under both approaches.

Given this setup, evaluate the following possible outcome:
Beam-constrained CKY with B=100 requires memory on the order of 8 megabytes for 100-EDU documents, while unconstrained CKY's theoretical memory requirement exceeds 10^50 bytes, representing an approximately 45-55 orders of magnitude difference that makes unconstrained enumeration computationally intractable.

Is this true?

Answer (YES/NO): YES